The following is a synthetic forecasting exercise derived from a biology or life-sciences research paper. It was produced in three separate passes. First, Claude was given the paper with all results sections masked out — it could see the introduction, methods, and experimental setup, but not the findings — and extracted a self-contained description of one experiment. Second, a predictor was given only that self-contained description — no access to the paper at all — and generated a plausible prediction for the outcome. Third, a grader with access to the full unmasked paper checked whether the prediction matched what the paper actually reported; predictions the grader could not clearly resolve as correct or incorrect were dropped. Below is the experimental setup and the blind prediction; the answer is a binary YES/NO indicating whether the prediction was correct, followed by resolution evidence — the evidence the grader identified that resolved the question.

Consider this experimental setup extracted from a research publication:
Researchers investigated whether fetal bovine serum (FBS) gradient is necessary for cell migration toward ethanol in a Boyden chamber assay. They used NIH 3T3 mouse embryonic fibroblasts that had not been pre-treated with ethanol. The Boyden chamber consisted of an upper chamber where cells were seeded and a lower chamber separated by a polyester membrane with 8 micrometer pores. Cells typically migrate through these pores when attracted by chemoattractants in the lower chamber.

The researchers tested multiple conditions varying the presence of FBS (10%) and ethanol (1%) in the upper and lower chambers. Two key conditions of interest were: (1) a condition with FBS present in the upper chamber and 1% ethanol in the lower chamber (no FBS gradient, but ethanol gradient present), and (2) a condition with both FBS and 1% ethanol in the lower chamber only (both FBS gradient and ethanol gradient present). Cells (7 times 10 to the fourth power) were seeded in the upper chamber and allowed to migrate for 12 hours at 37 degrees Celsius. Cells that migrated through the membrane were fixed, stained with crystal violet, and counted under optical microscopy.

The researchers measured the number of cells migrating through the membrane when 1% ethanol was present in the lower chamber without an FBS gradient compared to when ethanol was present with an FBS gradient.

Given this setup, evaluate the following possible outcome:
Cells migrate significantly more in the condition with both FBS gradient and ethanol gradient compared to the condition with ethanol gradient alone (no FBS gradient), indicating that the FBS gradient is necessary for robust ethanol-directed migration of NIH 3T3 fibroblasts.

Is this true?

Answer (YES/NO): YES